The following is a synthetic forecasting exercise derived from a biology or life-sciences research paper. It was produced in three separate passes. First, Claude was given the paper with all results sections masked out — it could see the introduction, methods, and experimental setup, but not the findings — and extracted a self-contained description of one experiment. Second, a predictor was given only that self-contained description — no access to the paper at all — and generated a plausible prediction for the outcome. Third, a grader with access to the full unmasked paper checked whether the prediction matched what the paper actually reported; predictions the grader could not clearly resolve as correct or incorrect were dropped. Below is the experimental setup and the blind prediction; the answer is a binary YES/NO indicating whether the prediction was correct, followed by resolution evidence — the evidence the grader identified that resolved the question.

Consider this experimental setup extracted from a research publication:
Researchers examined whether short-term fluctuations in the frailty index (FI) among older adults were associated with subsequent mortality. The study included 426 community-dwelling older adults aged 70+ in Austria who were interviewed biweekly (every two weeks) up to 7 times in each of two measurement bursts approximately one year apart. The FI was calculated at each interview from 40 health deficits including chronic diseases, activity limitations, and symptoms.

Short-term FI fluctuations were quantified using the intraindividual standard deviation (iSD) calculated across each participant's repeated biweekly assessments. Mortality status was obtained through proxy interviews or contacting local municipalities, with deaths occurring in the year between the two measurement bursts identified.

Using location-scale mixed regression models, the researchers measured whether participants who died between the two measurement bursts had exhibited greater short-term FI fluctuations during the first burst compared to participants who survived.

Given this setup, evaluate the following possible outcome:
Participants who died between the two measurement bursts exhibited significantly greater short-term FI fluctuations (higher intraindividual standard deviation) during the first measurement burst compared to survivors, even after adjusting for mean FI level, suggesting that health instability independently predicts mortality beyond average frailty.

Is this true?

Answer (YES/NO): NO